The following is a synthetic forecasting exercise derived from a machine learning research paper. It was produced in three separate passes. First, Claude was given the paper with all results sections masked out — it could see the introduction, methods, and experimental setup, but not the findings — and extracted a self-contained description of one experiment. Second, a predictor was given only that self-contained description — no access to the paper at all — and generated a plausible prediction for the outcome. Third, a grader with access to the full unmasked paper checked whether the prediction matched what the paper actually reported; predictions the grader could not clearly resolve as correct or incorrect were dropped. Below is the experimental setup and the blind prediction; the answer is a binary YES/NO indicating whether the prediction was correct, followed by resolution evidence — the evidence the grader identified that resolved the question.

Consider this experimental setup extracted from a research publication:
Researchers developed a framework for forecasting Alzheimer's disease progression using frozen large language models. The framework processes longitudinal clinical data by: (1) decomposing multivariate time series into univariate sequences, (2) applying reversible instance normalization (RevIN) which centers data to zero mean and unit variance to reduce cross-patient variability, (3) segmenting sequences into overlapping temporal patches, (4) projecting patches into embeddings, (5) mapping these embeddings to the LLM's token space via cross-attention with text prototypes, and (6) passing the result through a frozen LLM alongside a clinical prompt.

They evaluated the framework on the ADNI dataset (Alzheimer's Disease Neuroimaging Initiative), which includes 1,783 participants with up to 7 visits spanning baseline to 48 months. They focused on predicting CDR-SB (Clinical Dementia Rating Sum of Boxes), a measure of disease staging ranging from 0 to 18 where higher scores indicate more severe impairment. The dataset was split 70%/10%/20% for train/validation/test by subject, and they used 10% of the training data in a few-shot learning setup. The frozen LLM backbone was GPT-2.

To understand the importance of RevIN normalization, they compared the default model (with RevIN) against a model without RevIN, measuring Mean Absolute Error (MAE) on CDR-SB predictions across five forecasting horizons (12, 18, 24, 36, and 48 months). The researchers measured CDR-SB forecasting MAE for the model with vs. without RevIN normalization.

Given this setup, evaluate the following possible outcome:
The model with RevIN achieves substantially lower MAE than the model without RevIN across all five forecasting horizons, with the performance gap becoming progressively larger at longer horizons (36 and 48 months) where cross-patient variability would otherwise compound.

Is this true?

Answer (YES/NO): NO